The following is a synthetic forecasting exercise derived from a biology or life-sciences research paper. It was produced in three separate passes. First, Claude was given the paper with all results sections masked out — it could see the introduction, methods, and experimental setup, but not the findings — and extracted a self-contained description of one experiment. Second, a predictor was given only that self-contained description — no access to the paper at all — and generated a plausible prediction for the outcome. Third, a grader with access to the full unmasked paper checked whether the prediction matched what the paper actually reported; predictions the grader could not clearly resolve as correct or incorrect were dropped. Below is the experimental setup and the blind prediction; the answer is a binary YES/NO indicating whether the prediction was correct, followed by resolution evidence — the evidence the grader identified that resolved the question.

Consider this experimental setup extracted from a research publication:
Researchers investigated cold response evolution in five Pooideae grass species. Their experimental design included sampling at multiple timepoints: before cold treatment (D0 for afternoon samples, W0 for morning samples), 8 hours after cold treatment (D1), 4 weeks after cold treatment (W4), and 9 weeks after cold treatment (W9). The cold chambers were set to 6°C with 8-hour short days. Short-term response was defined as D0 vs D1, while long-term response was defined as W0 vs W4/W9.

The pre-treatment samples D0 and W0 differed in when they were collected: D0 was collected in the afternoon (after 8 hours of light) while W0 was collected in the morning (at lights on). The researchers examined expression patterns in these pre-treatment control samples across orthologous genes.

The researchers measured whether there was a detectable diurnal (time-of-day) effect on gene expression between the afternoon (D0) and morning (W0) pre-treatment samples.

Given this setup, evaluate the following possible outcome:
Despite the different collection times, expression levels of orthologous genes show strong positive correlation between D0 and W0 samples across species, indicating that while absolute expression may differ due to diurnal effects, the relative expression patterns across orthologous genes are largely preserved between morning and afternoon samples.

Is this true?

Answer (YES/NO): NO